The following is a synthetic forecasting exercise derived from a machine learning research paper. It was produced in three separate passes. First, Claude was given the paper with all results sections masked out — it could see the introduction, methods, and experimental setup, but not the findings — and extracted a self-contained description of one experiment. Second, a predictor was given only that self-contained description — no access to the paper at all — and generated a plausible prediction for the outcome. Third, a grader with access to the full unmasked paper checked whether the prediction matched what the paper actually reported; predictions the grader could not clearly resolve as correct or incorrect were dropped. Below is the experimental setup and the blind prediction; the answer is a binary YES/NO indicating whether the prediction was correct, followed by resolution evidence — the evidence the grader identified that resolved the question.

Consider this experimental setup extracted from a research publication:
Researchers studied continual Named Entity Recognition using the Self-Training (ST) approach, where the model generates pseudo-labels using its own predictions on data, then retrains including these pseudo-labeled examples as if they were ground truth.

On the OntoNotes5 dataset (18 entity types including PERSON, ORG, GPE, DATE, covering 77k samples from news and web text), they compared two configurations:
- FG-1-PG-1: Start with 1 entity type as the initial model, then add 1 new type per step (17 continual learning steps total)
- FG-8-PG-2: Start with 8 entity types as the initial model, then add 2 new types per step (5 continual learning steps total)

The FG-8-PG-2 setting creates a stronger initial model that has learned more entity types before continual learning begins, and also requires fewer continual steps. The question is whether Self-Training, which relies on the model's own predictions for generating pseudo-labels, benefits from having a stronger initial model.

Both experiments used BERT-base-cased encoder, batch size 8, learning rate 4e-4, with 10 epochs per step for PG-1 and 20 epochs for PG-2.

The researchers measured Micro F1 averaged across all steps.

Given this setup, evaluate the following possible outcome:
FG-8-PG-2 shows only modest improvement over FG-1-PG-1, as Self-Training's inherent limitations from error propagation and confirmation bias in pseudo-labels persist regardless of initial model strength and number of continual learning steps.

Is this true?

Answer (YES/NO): NO